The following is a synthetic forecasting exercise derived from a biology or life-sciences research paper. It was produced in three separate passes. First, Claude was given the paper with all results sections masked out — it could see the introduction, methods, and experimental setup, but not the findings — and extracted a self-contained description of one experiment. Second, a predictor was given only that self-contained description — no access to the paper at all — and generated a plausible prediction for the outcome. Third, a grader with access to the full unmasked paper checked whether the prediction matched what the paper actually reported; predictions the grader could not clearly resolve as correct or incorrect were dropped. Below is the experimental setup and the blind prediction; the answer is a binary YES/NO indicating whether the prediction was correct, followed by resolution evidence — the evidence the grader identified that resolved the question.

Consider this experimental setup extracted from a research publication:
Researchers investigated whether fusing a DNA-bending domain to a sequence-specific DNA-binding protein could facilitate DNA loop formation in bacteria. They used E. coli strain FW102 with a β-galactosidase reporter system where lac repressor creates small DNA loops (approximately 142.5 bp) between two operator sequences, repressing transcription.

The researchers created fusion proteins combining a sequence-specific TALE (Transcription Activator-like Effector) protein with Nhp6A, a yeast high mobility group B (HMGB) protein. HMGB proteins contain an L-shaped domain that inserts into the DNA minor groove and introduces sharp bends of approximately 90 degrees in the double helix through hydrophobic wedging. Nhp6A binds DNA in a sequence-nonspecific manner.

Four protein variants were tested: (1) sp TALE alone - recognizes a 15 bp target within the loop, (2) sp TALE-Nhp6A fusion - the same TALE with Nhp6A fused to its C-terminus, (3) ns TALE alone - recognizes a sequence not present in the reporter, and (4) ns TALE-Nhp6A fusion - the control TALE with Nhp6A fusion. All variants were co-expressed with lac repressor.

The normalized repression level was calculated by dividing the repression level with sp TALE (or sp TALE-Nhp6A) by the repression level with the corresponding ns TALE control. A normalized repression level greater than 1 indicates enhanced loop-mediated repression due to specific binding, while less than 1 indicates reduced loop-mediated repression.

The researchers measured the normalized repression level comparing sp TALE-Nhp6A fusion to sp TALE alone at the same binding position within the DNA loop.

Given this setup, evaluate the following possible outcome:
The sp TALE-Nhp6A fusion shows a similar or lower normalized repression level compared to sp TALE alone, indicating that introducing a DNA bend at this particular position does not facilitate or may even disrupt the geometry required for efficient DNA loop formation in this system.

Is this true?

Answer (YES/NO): NO